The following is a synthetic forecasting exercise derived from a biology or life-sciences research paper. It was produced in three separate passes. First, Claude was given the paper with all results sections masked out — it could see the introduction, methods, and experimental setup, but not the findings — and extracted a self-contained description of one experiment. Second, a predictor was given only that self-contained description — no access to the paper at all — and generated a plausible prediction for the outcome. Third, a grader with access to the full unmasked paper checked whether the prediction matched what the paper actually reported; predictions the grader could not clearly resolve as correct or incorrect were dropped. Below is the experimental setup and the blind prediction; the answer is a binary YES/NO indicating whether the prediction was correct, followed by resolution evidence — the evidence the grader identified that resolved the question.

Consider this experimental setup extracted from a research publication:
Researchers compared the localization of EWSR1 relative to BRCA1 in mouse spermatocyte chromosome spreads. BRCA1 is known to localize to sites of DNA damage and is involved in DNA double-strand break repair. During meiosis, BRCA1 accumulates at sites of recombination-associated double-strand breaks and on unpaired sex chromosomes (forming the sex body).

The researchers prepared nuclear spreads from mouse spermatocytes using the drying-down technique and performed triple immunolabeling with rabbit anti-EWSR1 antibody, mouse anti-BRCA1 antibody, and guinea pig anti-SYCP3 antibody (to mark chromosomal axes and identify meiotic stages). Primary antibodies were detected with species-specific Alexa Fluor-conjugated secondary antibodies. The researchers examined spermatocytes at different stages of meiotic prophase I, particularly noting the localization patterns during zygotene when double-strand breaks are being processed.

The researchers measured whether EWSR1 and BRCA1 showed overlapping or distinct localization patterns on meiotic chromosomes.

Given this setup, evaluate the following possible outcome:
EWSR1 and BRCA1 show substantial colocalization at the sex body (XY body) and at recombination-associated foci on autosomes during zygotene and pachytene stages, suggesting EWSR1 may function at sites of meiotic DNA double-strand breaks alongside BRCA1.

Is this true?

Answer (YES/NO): NO